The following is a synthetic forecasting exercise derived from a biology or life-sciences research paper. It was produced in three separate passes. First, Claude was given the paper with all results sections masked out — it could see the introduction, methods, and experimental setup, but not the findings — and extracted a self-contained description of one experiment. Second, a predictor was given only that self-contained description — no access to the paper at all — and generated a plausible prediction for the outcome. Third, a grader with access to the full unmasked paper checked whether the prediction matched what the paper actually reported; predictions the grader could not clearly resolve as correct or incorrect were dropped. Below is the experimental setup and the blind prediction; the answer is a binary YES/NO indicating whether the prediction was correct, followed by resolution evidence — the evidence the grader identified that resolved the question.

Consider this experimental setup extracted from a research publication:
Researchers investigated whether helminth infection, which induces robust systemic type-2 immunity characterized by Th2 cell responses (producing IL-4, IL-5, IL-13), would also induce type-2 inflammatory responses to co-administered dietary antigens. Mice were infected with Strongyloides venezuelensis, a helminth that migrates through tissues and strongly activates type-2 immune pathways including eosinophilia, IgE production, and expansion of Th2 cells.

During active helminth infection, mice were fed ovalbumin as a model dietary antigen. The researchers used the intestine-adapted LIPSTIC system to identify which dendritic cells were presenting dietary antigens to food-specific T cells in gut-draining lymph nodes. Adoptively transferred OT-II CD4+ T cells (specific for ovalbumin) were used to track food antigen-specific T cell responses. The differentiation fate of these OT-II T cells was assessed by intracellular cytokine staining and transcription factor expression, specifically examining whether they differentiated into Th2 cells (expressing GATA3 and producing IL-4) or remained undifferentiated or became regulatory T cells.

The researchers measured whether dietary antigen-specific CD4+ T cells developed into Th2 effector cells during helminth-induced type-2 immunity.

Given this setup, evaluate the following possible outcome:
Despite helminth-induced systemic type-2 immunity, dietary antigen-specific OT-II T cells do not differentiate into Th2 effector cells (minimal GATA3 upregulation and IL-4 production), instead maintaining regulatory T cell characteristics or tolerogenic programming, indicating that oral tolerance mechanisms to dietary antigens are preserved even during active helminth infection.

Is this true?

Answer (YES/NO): NO